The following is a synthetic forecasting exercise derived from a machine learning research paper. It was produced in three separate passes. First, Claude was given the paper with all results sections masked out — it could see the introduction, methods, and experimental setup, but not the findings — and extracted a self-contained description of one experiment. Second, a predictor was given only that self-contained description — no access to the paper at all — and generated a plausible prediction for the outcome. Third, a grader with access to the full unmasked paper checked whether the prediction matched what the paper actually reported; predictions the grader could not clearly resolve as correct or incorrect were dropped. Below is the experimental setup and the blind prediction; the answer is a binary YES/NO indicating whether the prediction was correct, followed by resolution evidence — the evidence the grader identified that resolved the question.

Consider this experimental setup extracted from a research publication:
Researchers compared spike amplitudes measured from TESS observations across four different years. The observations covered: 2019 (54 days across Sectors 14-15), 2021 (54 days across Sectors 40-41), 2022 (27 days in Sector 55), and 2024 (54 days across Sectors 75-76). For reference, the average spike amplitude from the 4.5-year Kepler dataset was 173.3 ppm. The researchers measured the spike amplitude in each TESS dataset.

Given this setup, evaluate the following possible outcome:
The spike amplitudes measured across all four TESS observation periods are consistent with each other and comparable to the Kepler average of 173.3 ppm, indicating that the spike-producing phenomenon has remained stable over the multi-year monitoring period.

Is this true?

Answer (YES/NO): NO